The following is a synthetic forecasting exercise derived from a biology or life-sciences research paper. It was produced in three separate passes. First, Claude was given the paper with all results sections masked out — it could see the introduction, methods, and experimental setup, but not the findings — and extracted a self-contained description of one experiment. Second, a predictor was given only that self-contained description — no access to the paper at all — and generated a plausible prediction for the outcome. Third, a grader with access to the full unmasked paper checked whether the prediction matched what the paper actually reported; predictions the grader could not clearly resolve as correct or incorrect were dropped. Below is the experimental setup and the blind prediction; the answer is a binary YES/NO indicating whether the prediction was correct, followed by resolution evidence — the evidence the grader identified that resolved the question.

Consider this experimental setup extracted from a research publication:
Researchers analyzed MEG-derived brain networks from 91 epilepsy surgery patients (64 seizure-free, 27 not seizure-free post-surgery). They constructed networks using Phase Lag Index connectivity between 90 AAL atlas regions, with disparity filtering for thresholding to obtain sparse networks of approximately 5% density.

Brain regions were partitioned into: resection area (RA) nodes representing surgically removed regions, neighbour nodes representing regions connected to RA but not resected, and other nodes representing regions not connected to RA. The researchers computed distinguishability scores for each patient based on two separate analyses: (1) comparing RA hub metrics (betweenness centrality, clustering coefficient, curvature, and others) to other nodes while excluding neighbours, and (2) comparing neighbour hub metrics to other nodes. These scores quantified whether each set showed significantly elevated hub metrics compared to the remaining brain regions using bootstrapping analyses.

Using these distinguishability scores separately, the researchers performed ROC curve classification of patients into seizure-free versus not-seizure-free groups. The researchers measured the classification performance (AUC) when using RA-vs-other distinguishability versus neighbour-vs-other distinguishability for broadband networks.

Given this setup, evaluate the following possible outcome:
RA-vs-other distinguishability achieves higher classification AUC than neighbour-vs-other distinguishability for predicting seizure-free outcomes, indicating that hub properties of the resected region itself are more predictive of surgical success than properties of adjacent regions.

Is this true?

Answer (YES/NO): NO